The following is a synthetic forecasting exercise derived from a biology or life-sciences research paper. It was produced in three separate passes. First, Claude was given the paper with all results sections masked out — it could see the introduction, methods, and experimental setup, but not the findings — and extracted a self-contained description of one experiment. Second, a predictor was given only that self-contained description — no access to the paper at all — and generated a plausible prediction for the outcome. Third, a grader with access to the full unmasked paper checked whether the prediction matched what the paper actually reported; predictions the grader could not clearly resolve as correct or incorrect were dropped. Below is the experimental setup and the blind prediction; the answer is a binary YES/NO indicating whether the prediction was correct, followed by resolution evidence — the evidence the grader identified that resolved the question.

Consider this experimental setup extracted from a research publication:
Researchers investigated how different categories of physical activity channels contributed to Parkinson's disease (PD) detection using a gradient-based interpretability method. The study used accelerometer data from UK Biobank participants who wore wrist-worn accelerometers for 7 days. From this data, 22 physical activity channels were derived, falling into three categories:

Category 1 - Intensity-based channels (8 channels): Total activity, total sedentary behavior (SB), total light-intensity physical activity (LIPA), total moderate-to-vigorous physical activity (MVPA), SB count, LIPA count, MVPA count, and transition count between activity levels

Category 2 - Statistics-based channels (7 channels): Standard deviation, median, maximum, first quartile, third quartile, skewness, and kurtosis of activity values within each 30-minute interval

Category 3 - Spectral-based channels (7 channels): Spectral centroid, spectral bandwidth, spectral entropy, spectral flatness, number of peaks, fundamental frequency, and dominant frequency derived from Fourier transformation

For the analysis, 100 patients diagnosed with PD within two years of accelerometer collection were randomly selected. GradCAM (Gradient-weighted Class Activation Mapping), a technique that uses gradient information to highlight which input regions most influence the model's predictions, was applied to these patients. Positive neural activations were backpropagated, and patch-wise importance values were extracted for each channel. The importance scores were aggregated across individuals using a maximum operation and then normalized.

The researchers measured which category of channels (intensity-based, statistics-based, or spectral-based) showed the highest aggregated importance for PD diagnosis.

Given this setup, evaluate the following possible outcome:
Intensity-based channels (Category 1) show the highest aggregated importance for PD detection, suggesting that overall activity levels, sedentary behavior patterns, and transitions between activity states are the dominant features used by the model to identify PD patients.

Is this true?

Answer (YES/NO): NO